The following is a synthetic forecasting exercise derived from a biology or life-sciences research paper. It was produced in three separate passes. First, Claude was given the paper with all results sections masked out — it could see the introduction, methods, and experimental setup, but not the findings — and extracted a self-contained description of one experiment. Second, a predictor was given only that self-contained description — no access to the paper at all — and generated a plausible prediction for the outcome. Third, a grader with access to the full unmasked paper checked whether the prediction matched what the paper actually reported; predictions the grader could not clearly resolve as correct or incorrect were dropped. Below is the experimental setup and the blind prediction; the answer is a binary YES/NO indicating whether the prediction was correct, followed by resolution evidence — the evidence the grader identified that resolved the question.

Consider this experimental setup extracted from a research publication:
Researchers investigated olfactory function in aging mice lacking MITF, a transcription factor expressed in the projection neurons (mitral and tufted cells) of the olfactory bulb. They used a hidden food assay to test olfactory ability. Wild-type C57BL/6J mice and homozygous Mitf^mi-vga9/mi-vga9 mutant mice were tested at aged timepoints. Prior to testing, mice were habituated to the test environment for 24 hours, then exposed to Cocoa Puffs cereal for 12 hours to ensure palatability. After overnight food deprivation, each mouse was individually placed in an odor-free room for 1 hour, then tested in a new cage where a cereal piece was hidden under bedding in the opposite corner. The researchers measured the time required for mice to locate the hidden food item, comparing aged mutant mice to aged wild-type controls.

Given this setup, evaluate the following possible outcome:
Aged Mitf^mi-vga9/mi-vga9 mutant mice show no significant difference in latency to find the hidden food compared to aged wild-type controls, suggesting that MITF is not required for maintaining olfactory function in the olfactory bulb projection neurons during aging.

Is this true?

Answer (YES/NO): NO